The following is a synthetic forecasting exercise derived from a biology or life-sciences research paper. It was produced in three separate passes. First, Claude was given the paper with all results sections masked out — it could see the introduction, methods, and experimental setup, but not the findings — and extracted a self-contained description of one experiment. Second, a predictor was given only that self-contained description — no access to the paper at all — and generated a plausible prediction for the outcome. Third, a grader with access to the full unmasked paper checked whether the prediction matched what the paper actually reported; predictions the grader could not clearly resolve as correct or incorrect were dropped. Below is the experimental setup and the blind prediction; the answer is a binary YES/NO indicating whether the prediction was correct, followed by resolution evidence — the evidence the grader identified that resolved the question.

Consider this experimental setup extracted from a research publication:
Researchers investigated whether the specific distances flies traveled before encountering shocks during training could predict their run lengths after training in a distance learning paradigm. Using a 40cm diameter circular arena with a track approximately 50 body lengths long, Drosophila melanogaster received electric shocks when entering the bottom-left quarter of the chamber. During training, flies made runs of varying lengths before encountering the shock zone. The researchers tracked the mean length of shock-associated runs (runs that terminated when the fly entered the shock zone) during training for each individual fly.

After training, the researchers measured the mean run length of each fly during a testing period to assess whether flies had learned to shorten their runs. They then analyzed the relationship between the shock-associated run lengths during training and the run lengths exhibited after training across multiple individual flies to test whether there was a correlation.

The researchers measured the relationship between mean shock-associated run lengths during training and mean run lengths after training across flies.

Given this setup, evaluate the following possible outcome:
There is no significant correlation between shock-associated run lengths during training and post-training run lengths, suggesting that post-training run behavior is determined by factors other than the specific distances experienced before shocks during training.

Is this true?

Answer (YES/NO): NO